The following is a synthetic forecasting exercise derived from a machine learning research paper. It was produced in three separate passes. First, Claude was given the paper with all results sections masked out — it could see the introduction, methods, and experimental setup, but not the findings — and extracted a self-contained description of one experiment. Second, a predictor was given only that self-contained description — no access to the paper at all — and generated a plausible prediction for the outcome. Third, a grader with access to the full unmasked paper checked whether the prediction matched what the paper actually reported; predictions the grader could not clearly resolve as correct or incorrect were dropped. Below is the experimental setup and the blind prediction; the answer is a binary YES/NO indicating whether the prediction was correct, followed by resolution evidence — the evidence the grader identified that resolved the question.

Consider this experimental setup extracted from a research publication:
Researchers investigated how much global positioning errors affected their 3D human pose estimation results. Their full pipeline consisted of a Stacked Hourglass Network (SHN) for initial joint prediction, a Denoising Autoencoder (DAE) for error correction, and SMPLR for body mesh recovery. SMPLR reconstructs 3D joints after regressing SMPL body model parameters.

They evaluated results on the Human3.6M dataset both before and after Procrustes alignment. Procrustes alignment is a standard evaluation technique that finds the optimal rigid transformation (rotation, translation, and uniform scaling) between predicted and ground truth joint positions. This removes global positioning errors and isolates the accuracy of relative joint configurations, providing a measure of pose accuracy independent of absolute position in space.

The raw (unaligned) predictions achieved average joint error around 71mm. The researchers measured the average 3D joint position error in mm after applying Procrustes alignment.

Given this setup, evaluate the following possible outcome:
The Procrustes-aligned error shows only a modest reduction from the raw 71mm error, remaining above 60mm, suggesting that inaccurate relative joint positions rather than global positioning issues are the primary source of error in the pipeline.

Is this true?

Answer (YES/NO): NO